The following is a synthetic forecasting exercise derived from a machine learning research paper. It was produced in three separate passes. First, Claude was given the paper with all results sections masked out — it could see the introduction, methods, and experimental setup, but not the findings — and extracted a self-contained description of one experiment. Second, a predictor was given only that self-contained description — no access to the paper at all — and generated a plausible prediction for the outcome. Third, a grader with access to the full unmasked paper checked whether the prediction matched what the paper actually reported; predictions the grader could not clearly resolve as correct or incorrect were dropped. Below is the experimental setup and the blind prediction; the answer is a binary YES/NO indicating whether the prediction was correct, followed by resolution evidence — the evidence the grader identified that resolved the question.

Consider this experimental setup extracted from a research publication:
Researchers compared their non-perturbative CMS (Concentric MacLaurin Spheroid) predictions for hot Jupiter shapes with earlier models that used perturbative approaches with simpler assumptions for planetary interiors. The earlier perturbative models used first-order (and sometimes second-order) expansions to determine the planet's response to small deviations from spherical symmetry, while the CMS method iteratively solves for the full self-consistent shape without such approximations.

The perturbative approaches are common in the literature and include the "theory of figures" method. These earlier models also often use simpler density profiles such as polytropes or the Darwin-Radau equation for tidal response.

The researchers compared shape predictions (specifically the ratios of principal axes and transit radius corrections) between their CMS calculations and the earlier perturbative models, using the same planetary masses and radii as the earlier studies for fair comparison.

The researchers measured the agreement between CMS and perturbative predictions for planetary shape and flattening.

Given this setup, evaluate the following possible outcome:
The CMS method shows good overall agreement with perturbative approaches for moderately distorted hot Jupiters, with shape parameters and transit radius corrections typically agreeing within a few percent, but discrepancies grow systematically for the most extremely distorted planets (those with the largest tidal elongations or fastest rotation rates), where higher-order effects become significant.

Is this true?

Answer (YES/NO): NO